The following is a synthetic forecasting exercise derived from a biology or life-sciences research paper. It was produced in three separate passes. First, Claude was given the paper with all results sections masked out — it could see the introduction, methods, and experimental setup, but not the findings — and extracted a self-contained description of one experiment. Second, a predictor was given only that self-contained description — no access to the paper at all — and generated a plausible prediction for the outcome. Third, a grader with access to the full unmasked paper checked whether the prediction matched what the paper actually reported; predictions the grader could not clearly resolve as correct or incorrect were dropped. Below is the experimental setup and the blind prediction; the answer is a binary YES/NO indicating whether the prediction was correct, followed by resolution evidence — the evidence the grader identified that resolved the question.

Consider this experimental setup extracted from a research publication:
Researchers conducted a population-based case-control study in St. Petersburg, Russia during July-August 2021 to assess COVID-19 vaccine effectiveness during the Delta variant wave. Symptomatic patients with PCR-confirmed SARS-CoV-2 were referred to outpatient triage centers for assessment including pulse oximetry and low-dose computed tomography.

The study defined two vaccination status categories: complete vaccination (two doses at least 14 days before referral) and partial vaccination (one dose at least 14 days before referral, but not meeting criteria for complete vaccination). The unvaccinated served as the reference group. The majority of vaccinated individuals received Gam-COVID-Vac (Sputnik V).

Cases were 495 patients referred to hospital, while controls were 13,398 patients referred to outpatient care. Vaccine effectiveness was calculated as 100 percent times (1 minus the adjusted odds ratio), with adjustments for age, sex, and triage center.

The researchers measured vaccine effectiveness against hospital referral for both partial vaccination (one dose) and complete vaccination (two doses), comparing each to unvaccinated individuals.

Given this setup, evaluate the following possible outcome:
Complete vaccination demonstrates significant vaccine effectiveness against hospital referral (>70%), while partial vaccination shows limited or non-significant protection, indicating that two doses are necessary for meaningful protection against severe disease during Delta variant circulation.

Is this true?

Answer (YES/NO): YES